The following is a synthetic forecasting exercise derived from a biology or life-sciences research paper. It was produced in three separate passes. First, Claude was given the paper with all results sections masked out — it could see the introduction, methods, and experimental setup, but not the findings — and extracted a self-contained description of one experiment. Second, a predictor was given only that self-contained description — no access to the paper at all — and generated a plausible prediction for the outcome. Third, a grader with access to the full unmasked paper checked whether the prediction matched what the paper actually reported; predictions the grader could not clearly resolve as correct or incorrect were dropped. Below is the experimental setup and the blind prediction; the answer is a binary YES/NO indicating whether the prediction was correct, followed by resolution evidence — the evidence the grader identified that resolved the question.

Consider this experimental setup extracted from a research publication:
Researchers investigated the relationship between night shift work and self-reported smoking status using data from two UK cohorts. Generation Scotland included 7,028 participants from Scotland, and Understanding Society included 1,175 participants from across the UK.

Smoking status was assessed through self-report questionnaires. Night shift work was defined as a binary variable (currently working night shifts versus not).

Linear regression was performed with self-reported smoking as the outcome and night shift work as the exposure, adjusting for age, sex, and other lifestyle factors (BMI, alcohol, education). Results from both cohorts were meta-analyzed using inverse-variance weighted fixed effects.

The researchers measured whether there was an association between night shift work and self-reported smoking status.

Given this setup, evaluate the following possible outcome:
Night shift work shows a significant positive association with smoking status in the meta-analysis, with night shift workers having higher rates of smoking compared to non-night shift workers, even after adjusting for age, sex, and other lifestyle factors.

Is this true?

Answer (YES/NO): NO